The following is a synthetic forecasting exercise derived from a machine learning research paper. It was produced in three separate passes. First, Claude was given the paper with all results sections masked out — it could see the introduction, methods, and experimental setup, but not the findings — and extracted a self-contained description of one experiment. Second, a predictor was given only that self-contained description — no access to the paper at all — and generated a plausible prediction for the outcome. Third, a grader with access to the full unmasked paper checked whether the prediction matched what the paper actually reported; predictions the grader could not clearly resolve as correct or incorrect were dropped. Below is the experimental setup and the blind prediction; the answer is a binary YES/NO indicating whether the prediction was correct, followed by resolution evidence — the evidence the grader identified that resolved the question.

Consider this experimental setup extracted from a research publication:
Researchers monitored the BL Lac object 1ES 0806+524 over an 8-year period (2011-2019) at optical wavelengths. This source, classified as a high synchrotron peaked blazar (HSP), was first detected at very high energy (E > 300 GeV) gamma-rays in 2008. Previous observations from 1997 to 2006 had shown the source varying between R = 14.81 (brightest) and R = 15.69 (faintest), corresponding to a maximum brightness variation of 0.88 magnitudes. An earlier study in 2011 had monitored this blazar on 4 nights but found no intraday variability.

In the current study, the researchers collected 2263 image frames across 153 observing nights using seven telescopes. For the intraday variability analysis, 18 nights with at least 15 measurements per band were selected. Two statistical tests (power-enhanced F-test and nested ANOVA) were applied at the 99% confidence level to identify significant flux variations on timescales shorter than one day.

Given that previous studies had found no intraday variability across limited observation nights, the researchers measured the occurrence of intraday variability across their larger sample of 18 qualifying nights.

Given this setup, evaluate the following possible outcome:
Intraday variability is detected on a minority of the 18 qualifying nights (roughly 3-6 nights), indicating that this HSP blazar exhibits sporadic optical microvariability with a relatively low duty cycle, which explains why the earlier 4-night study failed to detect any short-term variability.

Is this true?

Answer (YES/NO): NO